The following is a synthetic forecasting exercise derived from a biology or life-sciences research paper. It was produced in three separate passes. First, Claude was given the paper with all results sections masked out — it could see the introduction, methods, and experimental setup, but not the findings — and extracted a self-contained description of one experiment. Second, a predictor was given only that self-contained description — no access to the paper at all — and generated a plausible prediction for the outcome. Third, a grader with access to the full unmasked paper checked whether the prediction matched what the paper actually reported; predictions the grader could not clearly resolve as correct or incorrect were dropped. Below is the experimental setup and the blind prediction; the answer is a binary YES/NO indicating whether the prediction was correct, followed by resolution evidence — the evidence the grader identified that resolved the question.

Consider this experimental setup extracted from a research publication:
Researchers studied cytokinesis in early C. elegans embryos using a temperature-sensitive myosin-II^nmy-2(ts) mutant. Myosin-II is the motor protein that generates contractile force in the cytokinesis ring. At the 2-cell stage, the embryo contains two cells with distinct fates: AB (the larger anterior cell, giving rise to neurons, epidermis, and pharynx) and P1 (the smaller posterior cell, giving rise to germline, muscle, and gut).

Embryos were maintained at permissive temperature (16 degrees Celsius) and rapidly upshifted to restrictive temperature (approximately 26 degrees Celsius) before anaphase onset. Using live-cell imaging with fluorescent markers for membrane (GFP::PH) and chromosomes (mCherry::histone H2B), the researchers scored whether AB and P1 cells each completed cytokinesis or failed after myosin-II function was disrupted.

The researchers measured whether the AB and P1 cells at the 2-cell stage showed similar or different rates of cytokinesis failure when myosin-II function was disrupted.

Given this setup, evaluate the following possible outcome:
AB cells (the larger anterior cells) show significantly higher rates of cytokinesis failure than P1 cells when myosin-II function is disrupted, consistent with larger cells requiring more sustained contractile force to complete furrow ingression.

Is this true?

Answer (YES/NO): NO